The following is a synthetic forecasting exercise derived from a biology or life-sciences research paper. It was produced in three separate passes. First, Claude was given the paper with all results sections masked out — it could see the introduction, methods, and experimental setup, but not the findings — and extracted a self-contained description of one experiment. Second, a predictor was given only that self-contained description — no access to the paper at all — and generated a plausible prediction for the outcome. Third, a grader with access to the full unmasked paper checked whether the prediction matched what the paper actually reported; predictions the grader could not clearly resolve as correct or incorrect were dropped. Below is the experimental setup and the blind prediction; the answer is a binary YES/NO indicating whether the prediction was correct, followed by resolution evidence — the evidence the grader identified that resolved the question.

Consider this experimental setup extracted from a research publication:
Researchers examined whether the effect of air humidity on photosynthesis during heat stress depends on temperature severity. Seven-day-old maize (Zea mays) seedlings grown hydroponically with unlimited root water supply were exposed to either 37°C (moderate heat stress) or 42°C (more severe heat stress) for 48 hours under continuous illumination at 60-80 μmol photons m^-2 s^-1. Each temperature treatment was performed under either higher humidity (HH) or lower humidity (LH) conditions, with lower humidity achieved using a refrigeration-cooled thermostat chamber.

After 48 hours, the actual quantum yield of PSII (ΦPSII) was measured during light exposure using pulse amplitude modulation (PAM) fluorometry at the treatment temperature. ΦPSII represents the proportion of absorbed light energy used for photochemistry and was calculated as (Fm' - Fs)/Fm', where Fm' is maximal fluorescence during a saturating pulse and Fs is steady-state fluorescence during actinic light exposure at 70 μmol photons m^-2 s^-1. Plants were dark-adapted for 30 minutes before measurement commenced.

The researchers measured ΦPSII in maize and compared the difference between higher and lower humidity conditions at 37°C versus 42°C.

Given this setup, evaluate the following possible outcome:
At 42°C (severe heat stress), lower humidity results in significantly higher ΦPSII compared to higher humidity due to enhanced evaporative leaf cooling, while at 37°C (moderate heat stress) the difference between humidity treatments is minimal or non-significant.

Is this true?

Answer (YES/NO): NO